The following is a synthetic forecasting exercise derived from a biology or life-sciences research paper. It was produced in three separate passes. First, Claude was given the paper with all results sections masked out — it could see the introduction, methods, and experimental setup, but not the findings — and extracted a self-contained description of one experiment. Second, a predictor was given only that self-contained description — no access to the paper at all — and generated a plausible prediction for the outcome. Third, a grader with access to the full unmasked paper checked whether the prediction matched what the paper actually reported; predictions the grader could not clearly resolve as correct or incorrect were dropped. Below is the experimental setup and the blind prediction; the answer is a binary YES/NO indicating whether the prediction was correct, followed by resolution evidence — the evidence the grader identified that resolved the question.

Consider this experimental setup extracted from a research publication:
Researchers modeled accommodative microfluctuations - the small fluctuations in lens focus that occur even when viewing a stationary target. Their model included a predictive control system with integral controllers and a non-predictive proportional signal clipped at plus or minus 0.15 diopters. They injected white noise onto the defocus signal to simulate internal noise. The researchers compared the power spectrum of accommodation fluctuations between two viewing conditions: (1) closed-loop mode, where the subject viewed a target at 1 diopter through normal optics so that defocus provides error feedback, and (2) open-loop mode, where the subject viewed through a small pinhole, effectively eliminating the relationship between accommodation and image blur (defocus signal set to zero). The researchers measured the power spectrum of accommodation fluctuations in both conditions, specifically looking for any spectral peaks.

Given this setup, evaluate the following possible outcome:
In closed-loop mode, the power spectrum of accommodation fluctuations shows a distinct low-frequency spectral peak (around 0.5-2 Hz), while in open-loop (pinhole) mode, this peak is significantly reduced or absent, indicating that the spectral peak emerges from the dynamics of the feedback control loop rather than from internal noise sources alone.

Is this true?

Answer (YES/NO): YES